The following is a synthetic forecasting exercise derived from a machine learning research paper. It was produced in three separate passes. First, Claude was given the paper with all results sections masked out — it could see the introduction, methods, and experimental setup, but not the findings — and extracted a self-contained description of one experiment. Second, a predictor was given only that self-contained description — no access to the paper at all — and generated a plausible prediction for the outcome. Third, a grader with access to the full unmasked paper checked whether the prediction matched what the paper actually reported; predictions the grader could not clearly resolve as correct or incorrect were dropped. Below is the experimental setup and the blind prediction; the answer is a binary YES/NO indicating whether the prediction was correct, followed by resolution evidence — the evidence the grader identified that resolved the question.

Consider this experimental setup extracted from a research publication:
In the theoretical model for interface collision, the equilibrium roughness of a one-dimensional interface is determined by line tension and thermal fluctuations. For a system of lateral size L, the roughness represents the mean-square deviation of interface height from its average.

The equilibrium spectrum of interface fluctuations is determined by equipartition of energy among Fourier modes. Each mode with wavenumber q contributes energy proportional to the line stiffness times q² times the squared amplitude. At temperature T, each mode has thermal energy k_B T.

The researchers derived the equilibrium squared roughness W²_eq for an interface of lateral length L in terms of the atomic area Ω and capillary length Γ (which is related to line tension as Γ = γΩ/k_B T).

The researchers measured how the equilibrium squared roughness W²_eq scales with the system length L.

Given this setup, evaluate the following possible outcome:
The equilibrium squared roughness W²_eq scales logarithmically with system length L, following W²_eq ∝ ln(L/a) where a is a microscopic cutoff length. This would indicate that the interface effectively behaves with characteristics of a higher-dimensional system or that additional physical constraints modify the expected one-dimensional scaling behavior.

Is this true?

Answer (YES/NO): NO